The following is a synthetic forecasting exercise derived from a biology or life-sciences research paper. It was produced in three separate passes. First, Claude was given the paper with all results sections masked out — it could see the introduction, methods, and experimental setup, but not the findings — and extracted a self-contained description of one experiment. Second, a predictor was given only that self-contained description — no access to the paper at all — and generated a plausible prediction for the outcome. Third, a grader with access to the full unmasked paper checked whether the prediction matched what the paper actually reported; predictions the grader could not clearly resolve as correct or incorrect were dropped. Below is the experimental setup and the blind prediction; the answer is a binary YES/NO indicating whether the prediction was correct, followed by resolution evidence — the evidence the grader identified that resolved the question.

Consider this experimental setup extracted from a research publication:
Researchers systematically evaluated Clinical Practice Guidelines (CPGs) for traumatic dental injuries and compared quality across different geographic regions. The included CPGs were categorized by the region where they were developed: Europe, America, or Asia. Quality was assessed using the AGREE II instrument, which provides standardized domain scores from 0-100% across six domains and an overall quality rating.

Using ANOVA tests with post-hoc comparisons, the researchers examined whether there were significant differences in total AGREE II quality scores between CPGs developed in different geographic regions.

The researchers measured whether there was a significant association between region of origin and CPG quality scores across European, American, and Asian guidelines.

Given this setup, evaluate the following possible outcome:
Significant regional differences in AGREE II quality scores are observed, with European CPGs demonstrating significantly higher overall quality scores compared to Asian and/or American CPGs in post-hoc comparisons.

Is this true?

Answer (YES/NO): NO